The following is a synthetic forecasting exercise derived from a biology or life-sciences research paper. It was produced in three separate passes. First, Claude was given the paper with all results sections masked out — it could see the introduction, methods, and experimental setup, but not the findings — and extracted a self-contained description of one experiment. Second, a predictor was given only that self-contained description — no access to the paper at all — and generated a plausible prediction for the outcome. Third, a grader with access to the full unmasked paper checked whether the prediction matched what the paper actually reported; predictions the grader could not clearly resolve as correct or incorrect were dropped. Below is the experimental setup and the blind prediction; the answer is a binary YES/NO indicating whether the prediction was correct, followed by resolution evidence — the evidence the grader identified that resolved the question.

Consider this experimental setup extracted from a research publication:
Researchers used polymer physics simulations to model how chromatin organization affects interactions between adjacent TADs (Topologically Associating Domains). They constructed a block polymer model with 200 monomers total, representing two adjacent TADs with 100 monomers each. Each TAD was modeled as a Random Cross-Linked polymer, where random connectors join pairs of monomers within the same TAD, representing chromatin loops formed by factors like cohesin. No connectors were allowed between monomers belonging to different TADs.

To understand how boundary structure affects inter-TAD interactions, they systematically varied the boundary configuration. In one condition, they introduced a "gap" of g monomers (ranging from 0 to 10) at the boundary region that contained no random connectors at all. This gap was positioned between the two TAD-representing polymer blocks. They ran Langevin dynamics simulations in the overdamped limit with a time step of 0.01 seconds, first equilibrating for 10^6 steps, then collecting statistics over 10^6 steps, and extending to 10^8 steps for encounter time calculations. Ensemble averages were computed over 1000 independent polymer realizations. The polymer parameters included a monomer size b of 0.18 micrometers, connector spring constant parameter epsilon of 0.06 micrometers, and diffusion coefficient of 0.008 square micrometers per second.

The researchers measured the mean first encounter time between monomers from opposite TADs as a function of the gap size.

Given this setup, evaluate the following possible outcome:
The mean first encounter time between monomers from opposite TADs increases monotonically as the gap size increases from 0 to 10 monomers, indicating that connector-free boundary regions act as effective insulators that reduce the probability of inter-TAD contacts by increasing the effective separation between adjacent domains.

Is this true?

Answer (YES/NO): YES